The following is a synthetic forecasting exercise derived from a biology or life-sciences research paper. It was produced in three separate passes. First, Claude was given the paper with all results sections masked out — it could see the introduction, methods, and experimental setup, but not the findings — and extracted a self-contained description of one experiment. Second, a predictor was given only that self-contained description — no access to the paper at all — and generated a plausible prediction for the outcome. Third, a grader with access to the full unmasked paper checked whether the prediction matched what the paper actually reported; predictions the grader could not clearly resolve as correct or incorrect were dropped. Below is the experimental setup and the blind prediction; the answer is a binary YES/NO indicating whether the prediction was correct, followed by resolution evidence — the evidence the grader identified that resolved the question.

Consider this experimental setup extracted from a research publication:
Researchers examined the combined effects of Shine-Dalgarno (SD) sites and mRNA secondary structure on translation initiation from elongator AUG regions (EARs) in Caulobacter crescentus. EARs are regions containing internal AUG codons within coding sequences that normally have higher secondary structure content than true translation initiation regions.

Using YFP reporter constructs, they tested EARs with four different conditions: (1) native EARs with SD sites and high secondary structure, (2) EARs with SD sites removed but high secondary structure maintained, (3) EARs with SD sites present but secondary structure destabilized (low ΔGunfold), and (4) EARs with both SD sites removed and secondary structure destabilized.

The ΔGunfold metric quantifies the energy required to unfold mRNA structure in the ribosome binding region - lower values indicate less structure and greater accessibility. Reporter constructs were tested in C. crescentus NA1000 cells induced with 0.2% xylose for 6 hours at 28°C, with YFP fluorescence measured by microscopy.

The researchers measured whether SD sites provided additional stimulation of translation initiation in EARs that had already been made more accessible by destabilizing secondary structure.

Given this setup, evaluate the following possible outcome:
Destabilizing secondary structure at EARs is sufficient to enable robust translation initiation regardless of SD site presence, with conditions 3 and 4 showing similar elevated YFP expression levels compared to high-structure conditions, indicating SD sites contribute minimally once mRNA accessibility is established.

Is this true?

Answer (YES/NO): NO